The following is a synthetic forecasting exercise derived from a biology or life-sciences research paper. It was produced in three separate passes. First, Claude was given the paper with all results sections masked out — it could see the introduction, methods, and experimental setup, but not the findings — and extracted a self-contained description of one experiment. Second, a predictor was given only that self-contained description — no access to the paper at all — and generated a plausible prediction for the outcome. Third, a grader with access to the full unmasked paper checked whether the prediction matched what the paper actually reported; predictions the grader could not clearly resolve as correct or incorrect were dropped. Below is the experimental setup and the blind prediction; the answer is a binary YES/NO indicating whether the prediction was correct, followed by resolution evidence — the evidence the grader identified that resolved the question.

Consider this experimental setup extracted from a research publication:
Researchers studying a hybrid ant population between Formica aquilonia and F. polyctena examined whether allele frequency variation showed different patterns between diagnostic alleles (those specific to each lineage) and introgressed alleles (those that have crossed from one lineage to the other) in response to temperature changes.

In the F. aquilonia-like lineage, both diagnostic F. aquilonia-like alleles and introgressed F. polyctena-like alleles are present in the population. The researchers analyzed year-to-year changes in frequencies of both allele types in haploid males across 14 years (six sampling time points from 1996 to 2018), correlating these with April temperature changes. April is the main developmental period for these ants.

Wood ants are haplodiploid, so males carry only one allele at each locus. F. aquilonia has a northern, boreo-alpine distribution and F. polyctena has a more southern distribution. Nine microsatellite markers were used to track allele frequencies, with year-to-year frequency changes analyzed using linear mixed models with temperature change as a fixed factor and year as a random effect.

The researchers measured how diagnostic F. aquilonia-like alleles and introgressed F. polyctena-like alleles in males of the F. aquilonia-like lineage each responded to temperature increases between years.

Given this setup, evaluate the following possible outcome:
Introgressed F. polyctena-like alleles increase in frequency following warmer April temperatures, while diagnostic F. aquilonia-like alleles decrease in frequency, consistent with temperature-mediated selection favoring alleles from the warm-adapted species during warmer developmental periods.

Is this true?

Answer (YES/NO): YES